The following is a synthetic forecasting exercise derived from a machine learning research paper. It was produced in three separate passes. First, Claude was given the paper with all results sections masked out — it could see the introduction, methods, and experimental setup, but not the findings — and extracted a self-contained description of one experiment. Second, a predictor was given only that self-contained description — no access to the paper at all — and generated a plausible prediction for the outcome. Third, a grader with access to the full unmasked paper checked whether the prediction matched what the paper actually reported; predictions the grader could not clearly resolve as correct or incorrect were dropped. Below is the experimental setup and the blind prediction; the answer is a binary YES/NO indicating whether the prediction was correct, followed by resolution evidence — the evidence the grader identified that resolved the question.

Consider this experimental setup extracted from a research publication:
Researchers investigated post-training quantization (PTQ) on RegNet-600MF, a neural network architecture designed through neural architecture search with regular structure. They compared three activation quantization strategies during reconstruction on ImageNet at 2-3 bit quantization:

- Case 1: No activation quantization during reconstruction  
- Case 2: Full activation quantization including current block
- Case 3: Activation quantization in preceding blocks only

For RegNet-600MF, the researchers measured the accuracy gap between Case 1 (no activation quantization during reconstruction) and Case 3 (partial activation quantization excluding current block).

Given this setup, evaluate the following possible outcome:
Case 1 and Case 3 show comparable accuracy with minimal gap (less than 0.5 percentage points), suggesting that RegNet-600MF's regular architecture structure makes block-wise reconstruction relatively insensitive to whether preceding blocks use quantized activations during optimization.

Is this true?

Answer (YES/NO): NO